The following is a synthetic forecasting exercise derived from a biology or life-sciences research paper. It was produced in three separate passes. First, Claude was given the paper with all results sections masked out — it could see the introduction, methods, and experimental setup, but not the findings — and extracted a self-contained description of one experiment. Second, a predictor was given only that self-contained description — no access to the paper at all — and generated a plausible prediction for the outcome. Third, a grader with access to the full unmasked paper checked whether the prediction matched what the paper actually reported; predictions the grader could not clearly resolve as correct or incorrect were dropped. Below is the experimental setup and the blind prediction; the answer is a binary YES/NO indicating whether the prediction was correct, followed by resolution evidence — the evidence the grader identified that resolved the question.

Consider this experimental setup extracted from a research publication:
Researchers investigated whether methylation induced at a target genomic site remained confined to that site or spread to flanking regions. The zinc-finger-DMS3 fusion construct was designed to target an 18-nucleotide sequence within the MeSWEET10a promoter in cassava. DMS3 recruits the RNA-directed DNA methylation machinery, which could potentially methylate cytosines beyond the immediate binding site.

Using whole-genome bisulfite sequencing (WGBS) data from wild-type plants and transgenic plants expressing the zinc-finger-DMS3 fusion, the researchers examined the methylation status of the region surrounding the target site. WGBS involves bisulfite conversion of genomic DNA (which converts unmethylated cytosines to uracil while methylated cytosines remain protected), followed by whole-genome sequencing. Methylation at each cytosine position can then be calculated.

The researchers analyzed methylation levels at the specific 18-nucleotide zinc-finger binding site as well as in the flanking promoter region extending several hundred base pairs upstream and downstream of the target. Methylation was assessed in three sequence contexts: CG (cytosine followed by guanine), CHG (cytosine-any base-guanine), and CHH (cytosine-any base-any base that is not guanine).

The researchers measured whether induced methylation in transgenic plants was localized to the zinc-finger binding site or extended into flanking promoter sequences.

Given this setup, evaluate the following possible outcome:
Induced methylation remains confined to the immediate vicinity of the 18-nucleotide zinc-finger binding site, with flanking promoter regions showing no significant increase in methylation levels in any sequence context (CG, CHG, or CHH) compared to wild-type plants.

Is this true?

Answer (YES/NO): YES